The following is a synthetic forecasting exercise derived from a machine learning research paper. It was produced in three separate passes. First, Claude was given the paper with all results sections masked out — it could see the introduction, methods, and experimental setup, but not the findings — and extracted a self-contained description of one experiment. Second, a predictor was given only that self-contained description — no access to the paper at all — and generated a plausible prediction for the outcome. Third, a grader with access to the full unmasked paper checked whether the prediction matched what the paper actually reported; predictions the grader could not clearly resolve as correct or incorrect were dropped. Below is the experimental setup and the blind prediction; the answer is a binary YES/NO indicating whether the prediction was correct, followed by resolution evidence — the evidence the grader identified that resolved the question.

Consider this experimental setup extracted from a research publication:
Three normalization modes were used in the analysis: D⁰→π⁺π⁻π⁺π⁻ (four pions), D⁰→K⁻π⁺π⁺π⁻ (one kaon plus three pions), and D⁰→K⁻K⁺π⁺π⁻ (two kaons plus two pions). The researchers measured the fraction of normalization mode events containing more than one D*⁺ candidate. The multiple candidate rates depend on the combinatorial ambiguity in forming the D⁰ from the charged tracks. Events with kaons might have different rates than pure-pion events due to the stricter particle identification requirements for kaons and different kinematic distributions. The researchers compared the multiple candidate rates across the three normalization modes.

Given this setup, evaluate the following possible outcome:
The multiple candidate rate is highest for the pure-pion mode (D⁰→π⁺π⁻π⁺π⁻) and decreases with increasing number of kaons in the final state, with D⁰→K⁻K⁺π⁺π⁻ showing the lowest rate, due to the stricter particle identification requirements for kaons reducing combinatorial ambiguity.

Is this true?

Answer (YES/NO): YES